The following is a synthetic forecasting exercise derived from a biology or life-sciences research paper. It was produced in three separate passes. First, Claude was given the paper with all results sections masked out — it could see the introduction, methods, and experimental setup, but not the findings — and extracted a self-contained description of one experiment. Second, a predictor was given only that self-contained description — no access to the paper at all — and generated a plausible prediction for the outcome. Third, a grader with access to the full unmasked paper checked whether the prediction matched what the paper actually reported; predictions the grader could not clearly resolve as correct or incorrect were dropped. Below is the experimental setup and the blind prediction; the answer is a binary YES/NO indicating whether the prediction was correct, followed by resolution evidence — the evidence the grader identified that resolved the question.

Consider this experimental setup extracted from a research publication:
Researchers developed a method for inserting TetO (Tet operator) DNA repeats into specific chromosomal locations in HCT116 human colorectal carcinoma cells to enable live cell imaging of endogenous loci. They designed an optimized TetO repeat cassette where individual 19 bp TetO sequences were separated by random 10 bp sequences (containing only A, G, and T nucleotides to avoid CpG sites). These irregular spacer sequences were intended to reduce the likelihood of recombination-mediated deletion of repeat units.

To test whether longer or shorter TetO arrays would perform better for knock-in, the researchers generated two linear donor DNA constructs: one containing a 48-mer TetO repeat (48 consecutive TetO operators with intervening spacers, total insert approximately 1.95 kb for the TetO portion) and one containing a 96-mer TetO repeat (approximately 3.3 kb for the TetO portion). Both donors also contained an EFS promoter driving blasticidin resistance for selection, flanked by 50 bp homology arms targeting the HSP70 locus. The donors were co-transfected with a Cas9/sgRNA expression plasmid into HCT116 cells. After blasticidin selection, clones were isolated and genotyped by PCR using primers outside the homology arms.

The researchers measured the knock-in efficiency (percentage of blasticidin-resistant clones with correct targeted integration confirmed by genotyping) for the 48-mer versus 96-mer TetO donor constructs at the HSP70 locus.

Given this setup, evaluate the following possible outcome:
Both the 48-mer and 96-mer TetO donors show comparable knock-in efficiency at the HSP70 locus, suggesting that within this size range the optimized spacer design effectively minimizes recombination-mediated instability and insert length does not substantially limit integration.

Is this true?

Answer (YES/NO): NO